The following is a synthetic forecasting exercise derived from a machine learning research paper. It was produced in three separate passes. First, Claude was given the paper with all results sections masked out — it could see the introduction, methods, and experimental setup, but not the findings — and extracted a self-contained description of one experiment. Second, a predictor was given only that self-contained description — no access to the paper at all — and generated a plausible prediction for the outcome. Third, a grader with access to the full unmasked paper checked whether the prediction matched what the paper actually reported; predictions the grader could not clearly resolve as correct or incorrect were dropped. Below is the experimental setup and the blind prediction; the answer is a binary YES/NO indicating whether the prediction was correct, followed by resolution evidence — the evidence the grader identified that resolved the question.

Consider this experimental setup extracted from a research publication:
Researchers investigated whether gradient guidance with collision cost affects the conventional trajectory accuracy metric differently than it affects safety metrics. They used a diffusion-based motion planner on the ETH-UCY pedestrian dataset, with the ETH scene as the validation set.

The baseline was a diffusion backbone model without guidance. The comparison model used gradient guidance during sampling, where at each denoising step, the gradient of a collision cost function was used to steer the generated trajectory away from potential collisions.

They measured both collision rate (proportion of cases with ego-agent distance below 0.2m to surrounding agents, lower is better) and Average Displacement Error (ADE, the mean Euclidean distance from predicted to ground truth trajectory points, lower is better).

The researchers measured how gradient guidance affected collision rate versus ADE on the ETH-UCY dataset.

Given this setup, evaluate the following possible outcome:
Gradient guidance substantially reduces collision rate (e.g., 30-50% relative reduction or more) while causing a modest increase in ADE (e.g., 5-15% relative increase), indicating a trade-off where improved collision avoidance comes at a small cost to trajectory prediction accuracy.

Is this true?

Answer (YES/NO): NO